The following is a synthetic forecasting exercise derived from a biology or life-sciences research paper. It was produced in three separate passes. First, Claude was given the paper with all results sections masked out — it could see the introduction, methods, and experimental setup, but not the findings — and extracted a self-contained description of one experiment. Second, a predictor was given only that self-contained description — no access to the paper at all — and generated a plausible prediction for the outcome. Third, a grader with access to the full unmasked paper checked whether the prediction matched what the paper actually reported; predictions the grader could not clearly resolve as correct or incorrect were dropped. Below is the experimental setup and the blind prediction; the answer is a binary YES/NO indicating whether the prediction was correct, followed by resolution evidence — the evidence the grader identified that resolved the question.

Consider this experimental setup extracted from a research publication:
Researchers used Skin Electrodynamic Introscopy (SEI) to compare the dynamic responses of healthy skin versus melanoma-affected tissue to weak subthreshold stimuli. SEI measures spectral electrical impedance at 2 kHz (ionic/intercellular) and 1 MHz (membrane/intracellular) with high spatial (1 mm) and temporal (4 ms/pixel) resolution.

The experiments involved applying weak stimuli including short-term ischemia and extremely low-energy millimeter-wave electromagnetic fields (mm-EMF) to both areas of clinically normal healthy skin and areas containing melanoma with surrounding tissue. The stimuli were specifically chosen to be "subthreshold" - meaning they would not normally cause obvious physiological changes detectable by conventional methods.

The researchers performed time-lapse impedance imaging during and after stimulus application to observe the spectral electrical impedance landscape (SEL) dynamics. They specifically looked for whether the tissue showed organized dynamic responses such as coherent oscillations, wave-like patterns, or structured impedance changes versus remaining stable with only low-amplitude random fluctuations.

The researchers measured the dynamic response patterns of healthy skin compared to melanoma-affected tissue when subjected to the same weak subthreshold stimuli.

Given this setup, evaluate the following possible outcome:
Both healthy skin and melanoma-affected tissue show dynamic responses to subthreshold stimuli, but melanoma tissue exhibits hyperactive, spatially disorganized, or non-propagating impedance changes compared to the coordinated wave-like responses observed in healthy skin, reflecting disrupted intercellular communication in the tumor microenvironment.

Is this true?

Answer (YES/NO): NO